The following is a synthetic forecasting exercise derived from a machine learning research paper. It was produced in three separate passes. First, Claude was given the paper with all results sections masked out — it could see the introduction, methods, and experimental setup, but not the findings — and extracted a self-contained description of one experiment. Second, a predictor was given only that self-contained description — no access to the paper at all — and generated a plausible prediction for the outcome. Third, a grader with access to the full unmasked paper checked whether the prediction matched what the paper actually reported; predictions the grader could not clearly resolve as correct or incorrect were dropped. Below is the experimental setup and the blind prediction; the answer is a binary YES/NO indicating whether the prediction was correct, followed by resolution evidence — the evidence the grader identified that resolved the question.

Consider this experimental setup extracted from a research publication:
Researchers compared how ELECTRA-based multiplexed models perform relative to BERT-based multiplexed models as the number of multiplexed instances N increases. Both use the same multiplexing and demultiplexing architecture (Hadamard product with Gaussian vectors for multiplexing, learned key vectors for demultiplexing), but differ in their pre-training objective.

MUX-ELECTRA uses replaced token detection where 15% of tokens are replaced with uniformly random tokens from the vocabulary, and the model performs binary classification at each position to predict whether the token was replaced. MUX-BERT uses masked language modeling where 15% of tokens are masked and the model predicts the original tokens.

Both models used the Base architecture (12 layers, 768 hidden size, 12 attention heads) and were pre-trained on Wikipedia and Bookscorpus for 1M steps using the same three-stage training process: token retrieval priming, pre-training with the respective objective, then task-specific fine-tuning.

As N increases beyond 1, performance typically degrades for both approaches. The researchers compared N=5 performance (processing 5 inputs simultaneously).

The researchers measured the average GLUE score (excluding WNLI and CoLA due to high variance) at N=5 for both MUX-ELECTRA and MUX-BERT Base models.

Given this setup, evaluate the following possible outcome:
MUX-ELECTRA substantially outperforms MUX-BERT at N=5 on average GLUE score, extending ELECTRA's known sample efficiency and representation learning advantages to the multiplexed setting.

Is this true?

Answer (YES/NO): NO